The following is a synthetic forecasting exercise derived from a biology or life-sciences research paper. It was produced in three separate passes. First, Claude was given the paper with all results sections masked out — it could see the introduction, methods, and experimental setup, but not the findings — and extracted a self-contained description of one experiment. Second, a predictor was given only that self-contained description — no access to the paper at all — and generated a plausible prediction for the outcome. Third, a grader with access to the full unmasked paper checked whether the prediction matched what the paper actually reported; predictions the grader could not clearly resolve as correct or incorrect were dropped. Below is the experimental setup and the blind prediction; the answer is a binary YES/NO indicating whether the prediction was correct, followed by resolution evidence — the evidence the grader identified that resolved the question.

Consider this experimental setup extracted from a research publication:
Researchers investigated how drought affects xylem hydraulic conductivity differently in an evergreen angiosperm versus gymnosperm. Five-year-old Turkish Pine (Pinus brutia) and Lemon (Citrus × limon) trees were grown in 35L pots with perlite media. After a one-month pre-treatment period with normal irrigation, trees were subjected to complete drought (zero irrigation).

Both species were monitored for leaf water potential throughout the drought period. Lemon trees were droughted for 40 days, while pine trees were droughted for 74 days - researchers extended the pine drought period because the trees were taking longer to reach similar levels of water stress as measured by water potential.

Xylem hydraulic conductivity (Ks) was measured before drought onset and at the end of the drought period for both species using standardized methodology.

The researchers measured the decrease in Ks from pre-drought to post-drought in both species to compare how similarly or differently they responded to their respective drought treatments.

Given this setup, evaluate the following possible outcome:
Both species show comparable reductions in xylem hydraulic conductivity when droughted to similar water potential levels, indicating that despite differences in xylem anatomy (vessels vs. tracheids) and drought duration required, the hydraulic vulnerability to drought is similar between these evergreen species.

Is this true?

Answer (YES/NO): NO